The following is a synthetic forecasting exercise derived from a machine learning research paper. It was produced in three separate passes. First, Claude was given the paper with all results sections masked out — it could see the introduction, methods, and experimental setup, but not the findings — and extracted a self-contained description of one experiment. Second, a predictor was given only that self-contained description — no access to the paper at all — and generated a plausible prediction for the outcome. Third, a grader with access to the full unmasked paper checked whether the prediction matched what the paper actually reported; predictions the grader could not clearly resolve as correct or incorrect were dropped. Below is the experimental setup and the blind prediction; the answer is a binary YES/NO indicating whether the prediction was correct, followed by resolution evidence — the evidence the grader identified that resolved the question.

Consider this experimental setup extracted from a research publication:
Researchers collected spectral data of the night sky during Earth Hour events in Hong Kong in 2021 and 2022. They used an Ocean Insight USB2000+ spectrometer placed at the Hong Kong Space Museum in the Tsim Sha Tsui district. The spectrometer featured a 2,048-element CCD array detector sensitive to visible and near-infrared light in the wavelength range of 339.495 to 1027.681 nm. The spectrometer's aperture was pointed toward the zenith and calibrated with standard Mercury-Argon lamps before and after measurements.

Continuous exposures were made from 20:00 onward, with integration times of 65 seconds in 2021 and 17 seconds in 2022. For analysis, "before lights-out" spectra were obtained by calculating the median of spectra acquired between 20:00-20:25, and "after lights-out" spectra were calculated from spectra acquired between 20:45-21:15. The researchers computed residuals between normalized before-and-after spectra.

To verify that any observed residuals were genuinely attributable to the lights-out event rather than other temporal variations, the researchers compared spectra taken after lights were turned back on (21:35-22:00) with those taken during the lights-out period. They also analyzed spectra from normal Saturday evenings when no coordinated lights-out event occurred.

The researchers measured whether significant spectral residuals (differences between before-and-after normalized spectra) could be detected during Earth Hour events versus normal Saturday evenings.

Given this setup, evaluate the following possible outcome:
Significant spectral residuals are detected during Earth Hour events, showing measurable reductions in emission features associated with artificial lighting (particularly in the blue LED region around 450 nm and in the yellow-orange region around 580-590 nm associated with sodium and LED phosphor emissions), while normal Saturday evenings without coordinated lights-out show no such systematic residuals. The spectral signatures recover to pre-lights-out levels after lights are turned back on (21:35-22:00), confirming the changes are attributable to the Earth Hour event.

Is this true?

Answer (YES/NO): NO